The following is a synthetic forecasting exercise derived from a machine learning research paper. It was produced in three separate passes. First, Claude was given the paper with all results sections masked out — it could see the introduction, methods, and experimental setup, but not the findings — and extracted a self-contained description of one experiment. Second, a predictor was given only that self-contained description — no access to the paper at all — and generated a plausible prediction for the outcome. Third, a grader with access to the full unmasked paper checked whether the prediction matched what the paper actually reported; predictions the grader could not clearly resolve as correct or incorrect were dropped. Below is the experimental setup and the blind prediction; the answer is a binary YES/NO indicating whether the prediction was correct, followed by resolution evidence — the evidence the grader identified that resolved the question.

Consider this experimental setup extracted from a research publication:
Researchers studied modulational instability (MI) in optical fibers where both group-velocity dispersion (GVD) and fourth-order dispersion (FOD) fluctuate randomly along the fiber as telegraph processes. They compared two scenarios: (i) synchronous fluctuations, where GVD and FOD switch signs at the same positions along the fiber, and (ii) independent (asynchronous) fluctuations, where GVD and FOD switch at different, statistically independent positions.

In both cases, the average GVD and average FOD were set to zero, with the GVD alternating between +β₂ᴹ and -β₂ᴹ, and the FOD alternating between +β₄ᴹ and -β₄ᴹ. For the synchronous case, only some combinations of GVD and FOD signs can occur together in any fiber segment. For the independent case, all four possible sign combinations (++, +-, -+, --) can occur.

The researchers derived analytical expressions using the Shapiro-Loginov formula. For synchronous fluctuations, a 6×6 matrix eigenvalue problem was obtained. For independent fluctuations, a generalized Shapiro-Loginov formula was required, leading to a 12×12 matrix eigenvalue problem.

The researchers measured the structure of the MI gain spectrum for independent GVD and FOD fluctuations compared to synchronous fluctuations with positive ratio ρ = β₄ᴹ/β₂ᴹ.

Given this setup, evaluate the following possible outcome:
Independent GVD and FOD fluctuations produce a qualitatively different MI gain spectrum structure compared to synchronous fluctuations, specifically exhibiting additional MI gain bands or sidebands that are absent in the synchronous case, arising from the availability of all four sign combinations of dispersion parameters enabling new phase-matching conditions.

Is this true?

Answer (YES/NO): YES